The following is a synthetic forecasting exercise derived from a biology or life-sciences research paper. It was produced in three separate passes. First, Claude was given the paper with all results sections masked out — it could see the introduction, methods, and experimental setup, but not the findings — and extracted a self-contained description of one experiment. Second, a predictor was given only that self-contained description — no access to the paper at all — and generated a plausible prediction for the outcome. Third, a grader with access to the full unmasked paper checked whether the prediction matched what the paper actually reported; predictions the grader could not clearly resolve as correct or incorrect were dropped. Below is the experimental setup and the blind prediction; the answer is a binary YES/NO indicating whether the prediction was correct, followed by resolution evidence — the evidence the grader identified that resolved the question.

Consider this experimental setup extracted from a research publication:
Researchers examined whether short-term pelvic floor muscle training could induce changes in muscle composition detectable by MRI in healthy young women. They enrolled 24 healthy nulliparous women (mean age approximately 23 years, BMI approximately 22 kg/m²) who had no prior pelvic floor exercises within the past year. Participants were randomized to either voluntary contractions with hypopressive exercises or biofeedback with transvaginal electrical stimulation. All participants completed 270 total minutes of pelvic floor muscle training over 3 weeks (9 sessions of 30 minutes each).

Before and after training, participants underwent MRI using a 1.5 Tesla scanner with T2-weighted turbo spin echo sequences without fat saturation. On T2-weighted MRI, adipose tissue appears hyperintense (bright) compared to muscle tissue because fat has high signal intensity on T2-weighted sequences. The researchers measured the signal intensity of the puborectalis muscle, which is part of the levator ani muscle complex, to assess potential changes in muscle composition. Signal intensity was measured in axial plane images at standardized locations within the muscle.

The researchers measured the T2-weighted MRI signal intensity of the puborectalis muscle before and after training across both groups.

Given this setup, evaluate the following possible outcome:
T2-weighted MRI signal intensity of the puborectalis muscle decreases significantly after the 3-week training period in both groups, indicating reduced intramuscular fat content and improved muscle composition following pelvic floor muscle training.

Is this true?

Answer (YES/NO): YES